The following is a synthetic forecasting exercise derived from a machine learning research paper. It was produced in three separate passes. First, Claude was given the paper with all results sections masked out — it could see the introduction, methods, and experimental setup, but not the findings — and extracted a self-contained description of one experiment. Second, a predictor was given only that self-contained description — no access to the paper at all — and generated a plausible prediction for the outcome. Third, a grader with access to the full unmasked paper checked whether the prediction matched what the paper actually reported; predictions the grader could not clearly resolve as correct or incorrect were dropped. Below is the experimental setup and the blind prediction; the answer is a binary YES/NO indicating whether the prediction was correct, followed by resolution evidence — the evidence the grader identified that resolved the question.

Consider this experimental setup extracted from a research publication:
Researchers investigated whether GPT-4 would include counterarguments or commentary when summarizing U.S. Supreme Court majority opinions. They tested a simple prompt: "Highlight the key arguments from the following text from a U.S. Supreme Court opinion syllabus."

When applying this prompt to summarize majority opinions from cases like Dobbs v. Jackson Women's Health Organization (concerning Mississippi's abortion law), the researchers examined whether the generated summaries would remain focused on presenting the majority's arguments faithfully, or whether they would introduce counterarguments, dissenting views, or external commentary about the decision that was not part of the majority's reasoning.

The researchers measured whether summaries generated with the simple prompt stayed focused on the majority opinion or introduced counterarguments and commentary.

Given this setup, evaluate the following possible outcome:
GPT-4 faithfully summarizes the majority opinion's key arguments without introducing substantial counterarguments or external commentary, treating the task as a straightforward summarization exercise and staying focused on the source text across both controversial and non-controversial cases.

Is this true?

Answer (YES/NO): NO